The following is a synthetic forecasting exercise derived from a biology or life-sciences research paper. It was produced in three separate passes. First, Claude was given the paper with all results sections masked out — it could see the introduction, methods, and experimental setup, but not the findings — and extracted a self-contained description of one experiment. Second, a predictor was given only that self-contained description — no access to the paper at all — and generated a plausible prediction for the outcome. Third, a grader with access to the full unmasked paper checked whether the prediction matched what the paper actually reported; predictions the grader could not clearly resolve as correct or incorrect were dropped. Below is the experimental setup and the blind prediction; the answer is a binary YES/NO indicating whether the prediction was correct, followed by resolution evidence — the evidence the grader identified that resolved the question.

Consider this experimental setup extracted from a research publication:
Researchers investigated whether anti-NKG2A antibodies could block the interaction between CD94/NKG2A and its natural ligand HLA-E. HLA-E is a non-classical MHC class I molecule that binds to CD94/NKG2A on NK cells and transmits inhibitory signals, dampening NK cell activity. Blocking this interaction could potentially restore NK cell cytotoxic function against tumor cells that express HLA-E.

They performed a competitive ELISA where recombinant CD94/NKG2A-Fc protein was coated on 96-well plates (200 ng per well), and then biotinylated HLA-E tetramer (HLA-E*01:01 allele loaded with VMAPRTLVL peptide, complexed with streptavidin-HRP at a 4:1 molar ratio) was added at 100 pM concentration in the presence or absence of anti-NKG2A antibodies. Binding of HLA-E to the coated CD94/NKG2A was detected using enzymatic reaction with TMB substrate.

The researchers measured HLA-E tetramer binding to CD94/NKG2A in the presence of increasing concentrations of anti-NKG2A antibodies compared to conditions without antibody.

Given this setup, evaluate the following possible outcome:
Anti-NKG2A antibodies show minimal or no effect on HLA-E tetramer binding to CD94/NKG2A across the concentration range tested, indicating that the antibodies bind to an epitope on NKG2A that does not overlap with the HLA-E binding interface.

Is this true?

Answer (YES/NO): NO